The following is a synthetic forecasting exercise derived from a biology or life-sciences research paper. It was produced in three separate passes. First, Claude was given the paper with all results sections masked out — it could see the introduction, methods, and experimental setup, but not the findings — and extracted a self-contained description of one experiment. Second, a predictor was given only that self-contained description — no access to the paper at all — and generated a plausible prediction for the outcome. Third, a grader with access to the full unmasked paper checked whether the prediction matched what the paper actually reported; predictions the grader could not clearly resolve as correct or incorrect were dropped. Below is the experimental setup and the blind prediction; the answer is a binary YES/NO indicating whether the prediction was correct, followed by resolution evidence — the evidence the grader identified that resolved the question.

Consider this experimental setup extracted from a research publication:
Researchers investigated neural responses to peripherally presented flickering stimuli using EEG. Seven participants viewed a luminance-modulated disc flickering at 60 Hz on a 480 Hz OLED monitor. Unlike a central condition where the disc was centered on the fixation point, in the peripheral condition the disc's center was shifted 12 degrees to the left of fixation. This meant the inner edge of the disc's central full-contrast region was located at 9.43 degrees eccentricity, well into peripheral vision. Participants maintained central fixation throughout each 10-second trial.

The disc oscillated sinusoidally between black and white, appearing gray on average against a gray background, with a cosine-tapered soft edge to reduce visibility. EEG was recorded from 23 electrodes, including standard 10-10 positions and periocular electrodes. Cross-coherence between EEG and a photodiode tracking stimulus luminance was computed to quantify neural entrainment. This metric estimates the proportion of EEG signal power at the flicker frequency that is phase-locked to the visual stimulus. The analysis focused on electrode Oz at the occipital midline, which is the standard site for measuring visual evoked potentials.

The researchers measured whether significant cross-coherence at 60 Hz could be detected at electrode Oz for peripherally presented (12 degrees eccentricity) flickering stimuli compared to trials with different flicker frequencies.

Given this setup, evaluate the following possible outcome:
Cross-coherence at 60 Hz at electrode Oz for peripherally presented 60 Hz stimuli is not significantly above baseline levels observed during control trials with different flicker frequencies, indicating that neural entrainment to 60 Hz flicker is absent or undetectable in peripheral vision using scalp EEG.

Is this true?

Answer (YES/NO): NO